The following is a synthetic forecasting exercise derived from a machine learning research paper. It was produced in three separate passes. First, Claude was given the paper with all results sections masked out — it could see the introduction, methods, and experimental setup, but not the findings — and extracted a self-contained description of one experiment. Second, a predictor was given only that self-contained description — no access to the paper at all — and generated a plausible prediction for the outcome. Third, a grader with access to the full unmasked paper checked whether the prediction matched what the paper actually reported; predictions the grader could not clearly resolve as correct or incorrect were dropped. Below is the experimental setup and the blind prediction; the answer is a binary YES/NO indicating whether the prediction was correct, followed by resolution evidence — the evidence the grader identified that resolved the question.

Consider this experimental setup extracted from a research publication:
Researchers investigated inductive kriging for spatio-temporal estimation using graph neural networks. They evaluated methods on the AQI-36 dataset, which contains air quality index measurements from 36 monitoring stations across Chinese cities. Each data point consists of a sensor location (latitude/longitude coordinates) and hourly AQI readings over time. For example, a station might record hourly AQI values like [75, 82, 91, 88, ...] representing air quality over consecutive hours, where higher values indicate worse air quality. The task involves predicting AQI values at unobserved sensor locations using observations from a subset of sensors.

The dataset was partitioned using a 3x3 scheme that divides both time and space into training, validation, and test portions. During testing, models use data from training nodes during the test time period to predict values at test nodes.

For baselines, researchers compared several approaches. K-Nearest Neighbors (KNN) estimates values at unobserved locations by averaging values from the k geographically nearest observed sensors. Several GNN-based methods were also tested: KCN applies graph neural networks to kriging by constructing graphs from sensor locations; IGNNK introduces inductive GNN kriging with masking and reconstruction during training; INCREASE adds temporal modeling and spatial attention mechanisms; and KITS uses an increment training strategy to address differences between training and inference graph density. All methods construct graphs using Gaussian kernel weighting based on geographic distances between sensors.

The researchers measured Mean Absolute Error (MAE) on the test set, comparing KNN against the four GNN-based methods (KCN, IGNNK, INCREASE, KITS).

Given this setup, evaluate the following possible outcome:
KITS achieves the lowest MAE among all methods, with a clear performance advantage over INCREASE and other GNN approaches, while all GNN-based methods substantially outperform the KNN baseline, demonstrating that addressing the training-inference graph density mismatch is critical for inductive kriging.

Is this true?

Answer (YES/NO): NO